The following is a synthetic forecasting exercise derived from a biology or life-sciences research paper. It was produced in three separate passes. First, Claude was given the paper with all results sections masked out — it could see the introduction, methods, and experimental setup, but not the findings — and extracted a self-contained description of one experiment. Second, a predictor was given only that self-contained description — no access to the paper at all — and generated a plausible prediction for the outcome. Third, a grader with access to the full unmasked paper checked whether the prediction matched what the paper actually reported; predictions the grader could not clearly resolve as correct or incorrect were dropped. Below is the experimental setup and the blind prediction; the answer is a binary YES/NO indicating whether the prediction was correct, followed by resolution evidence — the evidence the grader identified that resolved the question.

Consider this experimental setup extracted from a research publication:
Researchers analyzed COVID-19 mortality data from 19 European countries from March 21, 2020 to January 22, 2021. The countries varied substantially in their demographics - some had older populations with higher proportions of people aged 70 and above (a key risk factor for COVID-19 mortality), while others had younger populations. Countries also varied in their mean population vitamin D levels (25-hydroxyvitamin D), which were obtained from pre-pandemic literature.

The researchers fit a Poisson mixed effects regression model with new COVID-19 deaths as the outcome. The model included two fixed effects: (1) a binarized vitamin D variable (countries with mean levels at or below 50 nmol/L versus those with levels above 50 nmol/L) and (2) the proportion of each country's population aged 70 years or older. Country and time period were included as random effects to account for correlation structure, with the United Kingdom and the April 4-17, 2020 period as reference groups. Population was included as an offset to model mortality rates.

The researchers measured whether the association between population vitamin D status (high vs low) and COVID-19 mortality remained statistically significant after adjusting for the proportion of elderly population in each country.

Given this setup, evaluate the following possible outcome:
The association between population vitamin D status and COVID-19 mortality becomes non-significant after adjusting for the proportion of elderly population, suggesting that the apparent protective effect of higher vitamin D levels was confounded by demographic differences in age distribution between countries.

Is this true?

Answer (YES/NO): NO